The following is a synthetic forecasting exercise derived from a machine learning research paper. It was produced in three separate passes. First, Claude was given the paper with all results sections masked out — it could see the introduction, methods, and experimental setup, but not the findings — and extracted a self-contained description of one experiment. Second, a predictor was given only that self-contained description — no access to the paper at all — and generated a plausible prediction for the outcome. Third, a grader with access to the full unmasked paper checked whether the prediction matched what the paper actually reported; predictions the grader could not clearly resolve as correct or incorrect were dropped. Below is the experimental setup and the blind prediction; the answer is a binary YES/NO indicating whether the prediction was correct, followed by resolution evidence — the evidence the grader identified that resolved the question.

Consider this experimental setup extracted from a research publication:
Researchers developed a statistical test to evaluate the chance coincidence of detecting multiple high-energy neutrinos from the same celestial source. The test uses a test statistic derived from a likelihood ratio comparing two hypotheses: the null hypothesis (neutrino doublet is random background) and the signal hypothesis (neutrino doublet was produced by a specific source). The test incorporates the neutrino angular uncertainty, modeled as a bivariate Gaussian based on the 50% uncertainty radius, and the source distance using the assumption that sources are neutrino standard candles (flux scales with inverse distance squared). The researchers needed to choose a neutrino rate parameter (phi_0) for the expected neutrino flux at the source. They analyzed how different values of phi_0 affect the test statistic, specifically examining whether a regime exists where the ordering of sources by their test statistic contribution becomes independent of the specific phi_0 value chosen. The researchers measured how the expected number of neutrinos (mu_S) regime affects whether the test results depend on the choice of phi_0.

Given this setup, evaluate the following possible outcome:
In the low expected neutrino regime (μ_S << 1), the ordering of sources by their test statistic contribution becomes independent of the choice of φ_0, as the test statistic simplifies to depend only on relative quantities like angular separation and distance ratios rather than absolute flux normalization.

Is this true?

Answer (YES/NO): YES